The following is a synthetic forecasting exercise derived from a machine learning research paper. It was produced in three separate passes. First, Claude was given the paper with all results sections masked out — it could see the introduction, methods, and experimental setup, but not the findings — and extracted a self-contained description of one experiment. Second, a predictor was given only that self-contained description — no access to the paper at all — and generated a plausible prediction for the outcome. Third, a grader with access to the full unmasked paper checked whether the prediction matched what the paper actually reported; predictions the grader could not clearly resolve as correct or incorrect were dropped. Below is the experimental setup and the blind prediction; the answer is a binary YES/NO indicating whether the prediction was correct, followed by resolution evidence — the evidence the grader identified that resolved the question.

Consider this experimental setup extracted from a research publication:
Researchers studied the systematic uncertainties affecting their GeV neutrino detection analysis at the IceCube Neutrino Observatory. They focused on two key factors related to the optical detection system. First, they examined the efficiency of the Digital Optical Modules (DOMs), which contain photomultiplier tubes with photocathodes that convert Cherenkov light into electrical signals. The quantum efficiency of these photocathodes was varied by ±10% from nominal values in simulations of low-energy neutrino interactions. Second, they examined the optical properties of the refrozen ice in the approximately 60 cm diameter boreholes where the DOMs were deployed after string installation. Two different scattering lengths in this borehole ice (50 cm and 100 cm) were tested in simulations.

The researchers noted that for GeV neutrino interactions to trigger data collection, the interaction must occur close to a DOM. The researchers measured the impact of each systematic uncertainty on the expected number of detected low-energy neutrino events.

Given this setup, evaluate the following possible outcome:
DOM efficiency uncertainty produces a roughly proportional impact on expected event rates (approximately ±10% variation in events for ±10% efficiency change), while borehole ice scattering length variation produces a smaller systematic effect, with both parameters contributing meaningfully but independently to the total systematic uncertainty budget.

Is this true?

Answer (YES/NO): NO